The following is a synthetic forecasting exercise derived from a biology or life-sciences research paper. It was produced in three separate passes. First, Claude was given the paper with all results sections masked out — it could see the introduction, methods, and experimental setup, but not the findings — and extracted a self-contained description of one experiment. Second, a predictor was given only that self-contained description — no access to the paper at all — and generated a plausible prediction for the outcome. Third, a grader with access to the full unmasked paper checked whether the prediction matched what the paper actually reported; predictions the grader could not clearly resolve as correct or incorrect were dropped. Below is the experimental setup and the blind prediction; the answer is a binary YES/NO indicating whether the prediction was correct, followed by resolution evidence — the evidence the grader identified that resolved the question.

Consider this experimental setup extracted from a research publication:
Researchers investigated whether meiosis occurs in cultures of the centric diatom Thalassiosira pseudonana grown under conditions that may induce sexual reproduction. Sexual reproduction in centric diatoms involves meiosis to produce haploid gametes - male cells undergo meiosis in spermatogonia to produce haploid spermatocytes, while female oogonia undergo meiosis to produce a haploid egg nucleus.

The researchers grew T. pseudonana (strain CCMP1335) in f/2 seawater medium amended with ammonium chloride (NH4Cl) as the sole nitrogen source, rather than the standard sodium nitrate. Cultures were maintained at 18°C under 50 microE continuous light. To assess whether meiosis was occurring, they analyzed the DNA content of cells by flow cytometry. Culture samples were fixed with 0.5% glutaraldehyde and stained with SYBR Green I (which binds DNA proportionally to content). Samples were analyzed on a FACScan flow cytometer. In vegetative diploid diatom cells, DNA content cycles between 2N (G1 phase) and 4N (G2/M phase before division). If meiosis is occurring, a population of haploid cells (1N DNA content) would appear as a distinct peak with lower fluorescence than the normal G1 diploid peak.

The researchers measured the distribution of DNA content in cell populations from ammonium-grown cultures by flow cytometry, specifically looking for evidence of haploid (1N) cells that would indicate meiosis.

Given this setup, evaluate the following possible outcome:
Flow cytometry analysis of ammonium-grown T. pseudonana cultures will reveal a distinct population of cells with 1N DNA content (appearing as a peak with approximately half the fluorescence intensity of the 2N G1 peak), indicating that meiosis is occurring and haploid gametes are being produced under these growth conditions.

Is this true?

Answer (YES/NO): YES